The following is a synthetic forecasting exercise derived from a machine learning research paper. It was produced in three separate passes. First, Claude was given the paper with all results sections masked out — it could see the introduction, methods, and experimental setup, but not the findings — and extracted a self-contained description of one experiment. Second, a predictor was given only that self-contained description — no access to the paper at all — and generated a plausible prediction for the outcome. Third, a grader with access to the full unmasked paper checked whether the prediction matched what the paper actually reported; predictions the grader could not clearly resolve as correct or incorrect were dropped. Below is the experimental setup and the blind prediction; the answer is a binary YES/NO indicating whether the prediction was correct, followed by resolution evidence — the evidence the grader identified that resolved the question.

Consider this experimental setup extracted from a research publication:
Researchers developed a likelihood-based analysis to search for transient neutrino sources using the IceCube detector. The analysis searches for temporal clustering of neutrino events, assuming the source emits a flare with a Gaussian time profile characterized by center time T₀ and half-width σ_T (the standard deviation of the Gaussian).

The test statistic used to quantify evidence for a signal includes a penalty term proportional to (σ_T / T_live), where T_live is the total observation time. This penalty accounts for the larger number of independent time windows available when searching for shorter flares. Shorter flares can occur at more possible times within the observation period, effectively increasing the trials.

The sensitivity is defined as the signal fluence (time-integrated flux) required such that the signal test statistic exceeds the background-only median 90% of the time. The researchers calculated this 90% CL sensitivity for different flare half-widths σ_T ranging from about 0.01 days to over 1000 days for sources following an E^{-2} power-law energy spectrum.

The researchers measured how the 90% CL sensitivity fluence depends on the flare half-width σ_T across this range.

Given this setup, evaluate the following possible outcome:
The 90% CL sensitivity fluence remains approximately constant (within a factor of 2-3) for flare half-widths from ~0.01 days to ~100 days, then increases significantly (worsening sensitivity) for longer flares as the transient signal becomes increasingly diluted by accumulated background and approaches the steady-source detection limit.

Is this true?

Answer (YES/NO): NO